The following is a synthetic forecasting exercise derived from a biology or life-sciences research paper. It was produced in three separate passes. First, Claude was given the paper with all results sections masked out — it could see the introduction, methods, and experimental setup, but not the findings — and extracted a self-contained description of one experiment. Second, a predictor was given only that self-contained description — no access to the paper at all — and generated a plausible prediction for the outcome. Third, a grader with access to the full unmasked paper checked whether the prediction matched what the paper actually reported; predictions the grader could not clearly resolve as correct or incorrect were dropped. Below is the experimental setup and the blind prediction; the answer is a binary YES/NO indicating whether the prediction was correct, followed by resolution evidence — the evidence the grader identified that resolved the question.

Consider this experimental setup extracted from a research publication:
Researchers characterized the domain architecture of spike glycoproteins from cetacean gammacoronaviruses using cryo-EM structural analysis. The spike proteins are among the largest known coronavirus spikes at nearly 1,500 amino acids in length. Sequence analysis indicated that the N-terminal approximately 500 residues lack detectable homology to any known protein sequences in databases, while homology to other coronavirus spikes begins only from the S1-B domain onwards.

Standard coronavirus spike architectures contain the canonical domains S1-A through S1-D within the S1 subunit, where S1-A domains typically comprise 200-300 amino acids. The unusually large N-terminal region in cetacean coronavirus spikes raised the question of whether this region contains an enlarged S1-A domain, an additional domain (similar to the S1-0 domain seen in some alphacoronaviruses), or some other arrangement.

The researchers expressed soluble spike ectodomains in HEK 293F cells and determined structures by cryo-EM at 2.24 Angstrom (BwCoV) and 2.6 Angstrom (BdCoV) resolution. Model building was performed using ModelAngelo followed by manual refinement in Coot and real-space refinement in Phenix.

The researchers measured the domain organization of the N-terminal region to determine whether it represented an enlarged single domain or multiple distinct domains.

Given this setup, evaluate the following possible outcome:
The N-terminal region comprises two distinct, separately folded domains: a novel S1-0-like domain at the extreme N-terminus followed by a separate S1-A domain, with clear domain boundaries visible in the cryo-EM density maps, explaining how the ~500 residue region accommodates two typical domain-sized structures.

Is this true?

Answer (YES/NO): YES